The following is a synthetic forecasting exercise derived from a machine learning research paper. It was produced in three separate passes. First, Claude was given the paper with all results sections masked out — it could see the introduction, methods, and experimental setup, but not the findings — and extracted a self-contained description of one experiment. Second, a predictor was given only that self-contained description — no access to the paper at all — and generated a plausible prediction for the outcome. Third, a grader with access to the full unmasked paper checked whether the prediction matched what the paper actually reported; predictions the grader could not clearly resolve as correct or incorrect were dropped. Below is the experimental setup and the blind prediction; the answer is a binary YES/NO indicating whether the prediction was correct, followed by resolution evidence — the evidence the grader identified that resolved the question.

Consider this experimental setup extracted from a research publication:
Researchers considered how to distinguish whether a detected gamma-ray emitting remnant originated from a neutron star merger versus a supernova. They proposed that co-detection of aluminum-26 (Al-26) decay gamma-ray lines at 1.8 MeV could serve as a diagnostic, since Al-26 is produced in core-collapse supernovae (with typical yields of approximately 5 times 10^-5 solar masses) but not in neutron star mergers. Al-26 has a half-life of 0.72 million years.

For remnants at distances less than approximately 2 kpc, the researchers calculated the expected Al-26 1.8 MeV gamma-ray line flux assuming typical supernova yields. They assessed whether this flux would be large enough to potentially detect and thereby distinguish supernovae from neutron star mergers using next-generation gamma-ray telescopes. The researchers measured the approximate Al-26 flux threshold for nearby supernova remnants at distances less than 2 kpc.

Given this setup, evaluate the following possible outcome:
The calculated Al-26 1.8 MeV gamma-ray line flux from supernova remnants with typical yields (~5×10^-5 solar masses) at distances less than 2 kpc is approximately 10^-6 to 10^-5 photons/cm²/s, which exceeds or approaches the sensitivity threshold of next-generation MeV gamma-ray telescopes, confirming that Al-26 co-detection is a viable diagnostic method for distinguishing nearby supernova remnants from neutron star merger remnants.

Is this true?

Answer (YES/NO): NO